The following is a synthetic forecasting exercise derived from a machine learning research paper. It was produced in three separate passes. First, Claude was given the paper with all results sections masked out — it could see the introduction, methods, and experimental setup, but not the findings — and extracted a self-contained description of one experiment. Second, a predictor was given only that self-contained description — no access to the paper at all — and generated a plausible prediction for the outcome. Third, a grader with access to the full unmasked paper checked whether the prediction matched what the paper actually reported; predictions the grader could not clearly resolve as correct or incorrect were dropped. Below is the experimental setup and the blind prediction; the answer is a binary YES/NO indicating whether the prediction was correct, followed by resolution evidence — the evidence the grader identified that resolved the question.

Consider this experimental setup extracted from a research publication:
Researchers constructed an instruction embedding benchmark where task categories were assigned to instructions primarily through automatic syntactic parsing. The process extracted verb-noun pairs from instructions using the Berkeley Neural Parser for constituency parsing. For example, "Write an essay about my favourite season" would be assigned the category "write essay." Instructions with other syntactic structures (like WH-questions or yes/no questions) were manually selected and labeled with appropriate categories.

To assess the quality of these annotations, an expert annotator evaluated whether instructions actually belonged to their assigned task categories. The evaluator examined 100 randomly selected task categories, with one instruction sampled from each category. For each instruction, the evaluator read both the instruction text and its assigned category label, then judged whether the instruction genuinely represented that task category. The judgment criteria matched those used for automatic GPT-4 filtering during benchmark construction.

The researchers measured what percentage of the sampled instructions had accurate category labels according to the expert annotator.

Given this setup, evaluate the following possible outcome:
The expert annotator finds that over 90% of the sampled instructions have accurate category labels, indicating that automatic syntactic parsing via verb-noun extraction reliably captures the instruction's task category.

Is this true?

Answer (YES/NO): YES